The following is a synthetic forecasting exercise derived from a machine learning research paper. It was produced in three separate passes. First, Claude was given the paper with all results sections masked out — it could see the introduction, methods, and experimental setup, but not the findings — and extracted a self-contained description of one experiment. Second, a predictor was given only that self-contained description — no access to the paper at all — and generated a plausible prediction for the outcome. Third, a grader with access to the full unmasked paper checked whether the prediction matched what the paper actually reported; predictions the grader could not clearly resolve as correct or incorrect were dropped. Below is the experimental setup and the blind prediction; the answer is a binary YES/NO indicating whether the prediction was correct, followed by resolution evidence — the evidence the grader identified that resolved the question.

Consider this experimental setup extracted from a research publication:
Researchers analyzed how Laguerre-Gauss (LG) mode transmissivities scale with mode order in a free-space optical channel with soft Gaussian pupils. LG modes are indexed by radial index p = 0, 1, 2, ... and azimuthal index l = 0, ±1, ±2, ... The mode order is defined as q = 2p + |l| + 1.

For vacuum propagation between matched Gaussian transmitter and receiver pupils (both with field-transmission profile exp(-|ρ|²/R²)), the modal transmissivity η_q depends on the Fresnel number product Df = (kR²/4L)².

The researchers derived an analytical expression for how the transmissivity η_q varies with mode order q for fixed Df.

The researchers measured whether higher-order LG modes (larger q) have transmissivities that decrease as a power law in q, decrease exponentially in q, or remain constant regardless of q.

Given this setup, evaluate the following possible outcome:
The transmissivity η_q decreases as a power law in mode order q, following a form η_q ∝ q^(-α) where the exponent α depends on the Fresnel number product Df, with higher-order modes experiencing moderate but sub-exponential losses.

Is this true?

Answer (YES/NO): NO